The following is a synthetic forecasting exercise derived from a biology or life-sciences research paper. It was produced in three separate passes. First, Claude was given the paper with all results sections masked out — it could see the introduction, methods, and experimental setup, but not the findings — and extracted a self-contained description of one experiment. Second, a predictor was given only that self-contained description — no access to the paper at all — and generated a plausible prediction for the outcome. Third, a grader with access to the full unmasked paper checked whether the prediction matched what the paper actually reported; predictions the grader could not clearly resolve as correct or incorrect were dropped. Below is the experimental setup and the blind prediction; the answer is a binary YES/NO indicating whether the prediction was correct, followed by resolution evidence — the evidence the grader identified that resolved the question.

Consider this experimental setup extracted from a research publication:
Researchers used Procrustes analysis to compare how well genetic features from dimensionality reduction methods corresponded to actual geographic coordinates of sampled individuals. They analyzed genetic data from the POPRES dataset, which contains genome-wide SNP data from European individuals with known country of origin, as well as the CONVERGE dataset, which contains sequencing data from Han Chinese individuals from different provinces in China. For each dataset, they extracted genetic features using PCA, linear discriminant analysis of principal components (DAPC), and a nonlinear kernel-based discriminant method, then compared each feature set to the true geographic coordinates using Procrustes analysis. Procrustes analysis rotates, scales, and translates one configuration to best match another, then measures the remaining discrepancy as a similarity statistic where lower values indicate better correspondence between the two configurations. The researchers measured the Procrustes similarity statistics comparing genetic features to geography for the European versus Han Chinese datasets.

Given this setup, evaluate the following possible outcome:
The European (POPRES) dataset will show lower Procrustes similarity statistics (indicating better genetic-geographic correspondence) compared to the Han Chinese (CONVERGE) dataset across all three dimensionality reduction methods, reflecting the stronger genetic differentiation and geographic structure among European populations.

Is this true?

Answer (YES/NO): NO